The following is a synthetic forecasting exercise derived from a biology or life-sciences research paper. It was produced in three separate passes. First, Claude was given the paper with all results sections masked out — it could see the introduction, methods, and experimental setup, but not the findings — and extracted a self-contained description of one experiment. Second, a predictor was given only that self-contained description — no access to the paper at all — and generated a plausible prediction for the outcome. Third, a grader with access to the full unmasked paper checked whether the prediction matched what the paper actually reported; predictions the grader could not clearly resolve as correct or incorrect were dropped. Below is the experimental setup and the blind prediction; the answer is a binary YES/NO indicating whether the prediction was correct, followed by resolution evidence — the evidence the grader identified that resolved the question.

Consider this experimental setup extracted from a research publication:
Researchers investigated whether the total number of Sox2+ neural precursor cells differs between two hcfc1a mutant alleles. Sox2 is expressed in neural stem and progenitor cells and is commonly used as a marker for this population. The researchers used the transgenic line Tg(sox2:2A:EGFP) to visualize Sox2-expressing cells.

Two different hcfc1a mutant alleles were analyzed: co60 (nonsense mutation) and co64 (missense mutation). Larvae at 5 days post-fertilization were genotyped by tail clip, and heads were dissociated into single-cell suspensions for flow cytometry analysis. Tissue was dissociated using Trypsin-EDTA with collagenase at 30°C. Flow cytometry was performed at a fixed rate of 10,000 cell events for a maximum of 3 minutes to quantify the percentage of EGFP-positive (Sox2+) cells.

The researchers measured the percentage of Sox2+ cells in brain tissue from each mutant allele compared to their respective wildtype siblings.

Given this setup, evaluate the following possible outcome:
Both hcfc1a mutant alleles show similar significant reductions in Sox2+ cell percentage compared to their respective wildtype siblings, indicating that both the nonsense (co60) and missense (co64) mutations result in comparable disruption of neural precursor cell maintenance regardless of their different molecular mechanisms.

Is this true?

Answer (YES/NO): NO